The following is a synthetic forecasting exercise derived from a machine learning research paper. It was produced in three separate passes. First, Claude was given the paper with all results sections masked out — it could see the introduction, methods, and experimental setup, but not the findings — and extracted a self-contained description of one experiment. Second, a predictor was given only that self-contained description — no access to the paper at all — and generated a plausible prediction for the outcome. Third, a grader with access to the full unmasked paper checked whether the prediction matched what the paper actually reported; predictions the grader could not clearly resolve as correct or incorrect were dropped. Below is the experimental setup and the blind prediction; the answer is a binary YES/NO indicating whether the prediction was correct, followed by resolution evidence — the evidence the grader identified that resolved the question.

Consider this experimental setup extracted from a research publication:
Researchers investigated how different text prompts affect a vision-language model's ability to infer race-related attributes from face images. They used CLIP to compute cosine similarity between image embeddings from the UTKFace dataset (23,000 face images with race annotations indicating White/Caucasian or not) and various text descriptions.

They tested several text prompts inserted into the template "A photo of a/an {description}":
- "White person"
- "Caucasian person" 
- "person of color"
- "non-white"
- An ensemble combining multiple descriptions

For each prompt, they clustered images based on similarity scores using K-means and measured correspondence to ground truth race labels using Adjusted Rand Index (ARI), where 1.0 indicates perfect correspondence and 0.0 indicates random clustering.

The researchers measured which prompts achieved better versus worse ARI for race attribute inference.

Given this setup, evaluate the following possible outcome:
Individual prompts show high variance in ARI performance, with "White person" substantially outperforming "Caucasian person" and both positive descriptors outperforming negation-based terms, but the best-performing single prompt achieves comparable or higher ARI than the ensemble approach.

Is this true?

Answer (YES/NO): NO